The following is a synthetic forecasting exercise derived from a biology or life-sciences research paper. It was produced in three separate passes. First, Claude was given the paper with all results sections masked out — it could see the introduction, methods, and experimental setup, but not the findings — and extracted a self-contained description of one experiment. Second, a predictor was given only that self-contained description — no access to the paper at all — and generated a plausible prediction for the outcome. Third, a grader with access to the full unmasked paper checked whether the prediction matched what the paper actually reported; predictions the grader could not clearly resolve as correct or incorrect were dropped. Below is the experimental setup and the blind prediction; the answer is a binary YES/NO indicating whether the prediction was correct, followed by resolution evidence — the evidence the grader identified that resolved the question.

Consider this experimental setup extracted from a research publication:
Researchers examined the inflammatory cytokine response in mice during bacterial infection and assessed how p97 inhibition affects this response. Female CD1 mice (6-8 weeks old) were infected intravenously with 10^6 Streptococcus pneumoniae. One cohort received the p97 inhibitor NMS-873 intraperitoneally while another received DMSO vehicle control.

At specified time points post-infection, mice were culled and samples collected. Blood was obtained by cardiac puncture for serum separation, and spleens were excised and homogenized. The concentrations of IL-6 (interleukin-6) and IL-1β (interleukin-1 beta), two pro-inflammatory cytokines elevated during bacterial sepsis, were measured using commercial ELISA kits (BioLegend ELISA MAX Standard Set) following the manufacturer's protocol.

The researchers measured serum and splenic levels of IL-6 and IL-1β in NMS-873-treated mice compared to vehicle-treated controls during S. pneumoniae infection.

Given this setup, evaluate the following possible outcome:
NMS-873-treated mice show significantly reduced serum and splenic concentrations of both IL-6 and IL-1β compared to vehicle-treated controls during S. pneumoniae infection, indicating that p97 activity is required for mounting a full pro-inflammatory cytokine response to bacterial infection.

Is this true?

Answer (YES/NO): NO